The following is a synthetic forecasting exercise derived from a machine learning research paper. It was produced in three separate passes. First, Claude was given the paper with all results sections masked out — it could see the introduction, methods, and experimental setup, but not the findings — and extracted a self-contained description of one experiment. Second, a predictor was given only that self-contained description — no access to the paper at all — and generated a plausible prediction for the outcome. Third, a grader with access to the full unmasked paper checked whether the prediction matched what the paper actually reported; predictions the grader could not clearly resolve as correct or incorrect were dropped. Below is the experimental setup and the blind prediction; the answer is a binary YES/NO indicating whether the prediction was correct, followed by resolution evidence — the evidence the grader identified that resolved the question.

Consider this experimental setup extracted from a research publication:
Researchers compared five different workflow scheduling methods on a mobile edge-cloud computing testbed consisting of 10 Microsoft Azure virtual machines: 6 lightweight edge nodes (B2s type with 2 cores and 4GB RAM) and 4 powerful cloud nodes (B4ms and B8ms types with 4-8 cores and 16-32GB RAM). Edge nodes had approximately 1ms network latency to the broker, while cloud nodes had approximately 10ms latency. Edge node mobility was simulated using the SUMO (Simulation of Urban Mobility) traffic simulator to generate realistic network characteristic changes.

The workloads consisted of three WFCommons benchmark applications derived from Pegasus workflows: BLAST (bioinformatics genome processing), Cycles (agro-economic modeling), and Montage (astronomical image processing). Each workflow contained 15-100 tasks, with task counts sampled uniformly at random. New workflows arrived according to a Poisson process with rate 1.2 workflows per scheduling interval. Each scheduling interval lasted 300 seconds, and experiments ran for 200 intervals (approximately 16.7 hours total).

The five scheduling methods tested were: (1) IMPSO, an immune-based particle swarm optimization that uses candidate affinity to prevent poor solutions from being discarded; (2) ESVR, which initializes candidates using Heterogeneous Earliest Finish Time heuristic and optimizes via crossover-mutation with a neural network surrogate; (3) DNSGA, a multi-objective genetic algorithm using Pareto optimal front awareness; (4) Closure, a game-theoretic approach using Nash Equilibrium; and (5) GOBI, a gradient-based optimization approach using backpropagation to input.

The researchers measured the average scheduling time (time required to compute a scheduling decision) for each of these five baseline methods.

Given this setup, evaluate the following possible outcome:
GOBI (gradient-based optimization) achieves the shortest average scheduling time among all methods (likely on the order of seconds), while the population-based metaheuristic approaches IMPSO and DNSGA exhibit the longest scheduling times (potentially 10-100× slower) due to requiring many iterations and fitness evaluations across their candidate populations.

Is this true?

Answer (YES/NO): NO